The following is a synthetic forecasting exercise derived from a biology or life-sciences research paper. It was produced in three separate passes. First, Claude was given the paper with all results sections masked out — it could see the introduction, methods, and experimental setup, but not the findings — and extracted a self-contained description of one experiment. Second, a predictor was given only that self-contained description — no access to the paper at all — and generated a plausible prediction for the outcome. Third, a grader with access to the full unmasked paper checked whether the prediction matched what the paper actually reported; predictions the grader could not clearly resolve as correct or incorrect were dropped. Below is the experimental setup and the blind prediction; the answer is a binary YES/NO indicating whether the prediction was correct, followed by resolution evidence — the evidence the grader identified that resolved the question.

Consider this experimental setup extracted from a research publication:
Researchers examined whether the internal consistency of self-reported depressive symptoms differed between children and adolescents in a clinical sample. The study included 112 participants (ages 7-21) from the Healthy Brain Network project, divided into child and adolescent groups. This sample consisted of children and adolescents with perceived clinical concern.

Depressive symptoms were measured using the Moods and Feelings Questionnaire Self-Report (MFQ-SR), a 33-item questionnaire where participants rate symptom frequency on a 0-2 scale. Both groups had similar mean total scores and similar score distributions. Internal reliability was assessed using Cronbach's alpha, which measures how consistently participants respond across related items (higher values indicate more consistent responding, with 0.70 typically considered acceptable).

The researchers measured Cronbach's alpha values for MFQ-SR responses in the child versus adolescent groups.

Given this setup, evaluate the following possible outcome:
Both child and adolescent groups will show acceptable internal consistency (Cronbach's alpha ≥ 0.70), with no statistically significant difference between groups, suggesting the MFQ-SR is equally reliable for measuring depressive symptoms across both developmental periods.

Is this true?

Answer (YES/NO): NO